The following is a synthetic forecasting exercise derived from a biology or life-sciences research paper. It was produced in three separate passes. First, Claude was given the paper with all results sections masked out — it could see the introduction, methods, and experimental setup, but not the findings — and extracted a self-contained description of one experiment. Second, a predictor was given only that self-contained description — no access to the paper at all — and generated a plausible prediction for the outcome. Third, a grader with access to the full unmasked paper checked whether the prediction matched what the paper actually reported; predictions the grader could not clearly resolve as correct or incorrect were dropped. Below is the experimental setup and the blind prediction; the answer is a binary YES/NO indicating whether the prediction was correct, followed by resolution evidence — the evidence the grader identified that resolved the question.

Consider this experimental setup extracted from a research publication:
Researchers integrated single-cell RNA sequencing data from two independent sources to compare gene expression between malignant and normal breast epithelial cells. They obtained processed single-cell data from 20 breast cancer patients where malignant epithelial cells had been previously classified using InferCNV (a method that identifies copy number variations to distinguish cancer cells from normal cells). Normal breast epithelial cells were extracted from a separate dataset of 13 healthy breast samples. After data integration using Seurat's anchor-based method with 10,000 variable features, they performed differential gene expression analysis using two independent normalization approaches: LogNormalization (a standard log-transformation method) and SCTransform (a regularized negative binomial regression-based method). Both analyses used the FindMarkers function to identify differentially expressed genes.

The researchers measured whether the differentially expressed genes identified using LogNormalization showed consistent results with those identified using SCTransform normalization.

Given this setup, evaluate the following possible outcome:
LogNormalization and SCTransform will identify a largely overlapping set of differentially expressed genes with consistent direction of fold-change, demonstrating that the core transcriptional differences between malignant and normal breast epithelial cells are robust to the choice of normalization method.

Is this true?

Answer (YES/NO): YES